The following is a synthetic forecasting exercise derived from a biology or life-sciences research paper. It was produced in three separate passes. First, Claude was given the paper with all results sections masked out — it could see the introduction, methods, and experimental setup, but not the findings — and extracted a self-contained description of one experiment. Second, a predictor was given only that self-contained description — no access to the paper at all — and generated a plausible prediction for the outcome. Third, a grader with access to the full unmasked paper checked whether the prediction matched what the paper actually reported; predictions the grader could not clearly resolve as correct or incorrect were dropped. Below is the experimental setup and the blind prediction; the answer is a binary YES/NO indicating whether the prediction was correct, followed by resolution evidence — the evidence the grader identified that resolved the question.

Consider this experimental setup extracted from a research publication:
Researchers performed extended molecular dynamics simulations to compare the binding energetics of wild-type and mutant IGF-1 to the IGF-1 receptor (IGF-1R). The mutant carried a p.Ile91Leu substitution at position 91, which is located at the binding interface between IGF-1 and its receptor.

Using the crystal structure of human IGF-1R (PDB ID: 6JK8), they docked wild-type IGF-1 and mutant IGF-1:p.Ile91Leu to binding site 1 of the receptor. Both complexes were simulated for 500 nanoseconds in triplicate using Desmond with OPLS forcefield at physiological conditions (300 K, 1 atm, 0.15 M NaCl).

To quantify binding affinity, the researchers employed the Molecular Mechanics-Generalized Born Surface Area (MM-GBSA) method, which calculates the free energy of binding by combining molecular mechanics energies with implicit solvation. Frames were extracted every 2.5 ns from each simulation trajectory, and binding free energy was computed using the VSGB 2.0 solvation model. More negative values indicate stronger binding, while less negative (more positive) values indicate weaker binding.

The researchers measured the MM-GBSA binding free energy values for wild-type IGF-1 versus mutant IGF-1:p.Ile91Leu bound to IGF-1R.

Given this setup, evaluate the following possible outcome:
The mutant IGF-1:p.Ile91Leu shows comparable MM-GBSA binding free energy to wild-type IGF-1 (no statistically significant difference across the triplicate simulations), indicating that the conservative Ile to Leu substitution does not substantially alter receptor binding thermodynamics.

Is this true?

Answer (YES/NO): NO